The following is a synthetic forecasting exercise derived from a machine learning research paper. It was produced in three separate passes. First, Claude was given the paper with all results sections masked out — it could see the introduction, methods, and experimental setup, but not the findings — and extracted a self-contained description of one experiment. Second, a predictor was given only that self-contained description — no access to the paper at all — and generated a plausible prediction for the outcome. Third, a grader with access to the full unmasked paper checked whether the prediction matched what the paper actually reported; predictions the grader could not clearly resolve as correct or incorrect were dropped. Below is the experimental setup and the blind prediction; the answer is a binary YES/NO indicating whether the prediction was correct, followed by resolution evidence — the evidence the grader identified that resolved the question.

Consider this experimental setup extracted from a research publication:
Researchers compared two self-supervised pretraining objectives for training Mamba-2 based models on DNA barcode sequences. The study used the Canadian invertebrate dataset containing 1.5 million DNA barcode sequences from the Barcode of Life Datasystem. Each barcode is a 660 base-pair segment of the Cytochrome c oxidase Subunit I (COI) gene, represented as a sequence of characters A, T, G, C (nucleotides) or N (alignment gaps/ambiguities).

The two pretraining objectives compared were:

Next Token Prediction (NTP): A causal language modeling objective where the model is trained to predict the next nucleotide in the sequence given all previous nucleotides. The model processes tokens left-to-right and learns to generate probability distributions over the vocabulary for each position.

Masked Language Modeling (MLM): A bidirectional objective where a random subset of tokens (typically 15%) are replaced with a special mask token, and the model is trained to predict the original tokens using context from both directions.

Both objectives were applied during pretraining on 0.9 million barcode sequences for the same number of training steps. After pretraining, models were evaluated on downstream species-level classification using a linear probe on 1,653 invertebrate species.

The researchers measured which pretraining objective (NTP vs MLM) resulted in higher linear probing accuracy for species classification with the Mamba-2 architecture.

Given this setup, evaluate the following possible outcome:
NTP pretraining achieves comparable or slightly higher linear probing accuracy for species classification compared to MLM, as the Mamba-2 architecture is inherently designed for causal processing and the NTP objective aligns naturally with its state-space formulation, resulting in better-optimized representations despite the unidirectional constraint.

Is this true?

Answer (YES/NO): NO